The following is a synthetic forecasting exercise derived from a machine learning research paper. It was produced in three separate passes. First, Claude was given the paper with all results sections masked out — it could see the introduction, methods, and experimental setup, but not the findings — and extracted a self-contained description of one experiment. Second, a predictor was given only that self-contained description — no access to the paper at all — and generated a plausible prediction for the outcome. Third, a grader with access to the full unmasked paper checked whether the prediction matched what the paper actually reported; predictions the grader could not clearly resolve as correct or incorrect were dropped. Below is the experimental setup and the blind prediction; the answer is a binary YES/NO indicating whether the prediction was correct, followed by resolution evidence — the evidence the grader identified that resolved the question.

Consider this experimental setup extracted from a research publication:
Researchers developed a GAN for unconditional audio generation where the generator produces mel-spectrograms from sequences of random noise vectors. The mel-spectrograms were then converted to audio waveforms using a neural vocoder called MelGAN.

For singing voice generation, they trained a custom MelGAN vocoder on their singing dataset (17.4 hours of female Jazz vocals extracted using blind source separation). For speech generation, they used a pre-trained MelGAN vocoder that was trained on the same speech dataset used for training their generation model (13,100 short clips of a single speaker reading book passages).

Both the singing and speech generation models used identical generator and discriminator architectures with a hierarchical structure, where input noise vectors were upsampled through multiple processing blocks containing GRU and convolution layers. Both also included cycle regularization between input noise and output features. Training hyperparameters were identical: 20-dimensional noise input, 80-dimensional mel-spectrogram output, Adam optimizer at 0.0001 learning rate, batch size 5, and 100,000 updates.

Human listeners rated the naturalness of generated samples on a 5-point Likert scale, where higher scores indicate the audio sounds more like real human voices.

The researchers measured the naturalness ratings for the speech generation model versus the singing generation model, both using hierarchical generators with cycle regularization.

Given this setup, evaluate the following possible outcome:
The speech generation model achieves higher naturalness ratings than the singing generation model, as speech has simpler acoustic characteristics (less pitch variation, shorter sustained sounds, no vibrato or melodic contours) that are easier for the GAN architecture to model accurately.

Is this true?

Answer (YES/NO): YES